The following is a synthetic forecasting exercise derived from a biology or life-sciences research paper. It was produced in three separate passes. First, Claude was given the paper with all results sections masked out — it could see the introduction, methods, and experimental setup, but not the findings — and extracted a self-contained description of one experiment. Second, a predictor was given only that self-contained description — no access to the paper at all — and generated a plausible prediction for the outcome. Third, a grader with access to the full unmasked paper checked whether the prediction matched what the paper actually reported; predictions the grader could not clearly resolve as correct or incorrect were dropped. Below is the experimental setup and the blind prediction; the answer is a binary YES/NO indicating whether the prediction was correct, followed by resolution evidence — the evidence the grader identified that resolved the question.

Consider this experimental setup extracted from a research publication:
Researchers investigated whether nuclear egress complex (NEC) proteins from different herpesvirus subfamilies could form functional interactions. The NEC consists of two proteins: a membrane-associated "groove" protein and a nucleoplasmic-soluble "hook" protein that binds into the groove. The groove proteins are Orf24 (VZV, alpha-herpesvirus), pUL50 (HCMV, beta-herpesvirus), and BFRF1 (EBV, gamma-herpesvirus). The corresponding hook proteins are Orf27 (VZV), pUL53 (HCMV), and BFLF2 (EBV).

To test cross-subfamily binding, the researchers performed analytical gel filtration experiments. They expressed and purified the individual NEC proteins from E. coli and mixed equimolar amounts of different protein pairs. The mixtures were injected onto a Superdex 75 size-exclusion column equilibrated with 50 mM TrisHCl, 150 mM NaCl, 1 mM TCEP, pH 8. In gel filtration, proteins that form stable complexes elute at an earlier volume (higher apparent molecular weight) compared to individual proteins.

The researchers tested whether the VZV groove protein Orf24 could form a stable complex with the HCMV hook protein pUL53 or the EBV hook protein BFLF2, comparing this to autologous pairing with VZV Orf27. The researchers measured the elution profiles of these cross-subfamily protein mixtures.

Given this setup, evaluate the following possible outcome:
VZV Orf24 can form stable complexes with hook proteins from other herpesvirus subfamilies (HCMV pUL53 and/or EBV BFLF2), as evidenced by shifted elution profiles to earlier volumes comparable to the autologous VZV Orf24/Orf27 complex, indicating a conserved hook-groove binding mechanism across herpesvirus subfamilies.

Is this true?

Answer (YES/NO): NO